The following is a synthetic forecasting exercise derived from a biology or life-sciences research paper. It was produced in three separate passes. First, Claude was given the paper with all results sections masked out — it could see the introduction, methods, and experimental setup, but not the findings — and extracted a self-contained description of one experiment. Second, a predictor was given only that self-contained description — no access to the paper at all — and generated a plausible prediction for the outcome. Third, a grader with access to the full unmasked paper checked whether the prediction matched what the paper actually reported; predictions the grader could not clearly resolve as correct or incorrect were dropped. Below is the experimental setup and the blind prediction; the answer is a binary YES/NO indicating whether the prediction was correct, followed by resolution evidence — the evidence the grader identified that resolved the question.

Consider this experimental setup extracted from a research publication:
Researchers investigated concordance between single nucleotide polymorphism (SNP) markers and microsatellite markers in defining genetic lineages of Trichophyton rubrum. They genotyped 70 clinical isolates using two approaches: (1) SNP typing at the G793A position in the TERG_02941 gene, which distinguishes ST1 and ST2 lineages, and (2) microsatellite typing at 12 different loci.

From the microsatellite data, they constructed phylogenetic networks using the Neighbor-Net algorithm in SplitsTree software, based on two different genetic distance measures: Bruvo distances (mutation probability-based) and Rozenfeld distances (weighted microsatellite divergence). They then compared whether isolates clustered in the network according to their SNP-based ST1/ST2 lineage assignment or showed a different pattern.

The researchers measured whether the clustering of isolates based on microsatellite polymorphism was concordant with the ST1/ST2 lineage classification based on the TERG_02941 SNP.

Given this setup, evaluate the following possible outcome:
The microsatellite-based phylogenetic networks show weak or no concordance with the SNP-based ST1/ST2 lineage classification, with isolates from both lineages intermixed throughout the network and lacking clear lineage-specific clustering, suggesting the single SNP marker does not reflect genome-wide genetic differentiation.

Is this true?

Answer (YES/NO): NO